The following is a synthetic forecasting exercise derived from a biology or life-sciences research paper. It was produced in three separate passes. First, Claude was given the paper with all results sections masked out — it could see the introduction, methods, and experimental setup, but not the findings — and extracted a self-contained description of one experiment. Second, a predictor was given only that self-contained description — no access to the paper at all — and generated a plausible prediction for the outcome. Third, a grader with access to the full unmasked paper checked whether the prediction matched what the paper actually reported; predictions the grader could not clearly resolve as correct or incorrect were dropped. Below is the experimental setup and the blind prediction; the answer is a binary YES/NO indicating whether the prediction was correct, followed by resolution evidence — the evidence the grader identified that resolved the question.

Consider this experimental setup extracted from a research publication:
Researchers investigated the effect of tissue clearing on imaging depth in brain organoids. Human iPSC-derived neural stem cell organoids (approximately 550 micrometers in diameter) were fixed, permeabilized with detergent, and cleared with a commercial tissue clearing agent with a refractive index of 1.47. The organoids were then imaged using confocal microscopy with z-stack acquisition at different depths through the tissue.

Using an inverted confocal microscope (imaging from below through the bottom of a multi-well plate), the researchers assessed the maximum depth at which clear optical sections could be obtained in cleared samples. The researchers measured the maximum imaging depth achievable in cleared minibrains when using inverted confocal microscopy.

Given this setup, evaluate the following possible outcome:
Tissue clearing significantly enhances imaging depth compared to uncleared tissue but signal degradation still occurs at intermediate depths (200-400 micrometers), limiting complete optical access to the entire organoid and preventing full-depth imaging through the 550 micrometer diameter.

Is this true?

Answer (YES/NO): NO